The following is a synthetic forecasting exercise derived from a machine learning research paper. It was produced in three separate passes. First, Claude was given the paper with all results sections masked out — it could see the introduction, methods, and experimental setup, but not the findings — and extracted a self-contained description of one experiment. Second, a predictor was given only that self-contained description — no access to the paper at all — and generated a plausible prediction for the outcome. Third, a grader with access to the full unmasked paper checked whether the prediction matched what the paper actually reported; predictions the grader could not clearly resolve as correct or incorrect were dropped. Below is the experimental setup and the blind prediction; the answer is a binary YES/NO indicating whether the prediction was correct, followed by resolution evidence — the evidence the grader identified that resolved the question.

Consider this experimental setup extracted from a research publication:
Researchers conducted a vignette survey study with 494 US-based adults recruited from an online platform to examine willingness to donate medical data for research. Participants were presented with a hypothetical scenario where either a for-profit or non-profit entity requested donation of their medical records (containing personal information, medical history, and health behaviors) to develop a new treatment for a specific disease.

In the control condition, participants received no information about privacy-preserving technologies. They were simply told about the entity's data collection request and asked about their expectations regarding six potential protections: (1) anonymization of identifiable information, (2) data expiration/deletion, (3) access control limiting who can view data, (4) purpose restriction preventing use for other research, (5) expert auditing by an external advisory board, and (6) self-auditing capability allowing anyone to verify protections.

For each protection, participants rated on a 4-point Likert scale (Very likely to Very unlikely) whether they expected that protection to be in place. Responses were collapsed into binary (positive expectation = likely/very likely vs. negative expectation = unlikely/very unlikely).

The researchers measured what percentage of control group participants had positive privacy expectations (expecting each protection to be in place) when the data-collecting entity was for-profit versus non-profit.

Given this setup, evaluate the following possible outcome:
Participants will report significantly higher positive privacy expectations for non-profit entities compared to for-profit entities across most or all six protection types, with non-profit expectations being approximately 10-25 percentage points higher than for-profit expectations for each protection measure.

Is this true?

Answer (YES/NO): NO